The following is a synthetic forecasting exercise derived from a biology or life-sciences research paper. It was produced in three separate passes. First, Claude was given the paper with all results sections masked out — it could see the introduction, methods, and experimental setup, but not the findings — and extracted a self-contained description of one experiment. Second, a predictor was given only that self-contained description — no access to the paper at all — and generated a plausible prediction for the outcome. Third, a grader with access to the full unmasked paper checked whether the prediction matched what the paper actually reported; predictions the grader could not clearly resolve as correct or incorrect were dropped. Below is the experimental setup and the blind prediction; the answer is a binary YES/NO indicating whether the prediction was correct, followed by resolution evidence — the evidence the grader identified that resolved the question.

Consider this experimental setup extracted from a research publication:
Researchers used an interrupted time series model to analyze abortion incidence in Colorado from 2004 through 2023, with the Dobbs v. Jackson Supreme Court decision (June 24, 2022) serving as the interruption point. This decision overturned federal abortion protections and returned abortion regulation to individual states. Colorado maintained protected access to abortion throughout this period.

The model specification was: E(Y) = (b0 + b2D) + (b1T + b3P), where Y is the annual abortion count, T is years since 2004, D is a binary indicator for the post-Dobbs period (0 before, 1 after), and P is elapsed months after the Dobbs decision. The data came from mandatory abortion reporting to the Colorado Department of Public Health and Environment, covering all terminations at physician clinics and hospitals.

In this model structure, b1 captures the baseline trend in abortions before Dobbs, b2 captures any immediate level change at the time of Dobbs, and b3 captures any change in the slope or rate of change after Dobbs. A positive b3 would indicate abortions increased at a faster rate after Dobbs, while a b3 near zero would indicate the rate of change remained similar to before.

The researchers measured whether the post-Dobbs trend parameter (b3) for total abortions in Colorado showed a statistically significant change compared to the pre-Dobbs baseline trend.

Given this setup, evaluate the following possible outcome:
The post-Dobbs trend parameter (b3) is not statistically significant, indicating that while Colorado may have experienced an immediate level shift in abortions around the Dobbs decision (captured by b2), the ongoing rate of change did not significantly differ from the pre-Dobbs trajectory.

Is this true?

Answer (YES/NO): YES